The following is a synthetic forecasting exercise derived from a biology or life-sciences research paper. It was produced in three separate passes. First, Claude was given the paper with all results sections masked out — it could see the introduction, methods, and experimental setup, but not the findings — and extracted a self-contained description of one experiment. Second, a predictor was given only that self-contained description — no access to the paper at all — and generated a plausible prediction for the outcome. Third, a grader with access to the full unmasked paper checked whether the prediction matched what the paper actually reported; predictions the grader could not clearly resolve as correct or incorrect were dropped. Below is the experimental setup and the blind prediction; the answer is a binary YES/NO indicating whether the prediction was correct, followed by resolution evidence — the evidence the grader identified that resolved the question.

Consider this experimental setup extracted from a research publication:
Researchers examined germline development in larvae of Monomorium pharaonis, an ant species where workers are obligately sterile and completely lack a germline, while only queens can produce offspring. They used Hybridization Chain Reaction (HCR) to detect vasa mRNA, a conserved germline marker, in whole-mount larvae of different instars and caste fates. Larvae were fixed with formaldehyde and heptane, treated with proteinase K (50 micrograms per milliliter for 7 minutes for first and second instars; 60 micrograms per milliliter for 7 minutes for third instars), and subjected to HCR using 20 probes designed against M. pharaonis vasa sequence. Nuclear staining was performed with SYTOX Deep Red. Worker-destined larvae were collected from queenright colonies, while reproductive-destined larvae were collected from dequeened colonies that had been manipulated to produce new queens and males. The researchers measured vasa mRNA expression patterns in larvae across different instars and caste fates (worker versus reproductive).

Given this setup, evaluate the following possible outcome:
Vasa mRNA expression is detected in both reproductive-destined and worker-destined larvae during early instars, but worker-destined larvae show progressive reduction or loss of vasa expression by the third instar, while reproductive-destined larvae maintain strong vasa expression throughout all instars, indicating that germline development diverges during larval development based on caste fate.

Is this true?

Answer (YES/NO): NO